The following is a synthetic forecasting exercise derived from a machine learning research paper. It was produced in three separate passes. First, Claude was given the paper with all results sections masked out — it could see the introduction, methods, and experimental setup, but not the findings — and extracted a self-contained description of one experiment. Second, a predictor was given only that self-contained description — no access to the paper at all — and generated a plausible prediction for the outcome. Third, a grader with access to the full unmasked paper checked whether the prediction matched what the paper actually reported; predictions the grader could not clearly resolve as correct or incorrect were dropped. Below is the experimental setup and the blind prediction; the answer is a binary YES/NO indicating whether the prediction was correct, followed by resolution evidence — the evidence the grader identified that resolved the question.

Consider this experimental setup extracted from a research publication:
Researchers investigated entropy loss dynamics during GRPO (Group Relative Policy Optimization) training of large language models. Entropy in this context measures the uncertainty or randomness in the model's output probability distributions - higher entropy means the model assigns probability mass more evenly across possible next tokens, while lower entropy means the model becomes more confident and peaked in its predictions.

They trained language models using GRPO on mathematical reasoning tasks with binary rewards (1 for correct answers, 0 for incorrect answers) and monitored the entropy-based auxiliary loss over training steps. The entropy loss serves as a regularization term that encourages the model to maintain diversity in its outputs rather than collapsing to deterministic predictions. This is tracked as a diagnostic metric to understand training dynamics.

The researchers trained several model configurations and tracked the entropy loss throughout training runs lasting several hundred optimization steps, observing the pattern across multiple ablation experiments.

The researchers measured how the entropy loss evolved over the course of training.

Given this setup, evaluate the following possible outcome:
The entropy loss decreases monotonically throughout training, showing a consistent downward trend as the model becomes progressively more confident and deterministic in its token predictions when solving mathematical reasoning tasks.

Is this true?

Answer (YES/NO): NO